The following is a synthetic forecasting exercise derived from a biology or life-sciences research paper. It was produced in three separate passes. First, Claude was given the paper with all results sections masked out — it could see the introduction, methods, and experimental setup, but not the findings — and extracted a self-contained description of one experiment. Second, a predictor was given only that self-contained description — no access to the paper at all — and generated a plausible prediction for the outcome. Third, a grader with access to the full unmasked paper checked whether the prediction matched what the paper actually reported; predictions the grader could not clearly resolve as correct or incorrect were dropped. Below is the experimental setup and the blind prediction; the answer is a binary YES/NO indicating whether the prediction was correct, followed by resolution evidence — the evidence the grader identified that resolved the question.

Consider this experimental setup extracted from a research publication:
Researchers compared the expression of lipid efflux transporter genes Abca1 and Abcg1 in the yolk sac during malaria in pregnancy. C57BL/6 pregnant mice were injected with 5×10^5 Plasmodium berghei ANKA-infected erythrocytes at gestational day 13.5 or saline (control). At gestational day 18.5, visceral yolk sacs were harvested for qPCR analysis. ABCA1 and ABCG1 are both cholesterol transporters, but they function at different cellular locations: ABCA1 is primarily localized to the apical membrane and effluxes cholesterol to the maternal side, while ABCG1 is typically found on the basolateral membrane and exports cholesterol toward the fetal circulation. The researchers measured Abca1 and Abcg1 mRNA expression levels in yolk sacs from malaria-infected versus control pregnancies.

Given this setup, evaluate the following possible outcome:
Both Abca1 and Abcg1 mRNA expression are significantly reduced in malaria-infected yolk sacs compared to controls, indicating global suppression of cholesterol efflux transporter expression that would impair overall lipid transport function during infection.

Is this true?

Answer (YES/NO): NO